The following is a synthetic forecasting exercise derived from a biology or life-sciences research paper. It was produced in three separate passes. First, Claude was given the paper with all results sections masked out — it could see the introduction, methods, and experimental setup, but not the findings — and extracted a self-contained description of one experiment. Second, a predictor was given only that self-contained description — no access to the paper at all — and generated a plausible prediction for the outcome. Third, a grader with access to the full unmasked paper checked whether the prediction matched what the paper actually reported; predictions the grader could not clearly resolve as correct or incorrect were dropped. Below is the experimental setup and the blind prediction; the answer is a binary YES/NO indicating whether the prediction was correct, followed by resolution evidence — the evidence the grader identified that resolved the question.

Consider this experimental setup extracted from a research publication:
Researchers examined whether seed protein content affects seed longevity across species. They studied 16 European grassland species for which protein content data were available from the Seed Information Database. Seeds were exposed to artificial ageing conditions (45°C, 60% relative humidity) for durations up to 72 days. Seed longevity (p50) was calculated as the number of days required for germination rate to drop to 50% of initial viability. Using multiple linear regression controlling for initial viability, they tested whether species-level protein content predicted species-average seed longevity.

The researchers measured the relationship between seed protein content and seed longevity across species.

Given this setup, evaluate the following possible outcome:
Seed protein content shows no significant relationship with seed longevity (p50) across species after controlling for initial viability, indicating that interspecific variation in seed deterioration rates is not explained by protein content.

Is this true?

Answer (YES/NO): YES